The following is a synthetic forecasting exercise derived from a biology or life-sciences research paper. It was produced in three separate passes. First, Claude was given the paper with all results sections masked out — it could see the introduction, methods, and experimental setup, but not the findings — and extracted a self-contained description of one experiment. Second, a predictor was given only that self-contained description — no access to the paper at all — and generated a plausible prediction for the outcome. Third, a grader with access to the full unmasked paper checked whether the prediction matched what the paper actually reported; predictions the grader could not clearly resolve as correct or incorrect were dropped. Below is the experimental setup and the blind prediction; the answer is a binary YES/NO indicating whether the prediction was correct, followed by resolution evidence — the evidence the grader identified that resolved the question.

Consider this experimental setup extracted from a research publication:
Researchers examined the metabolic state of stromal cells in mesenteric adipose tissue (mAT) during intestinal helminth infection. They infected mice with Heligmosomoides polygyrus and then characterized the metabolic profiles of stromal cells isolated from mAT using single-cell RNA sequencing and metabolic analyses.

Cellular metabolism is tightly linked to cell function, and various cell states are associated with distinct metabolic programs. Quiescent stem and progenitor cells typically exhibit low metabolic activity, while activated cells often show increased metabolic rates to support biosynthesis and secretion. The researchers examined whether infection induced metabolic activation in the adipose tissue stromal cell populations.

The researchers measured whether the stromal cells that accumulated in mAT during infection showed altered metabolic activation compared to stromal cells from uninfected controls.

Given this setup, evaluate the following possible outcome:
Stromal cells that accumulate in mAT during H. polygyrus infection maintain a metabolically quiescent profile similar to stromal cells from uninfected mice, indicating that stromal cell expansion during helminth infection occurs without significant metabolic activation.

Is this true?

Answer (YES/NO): NO